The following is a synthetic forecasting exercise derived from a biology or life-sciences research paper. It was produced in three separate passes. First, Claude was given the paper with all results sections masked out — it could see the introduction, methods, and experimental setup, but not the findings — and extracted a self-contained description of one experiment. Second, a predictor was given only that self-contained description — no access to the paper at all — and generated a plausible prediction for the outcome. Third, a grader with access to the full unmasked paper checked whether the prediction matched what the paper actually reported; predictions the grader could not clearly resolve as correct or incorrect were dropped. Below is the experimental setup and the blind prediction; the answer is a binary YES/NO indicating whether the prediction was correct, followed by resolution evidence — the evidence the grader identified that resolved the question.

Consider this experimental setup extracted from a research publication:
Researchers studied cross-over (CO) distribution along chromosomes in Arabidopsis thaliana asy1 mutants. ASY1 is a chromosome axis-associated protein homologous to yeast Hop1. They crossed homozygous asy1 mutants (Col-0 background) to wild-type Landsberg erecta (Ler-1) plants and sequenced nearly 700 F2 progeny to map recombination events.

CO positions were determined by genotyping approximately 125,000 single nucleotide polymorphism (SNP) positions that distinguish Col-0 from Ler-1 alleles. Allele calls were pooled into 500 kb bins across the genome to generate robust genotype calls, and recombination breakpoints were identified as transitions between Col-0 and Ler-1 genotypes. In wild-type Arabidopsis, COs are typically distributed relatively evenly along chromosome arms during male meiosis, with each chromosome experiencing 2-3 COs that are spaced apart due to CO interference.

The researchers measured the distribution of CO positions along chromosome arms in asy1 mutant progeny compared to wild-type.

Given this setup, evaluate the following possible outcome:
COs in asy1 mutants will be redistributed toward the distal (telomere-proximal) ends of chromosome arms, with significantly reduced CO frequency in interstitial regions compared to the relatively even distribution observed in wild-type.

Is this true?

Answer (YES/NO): YES